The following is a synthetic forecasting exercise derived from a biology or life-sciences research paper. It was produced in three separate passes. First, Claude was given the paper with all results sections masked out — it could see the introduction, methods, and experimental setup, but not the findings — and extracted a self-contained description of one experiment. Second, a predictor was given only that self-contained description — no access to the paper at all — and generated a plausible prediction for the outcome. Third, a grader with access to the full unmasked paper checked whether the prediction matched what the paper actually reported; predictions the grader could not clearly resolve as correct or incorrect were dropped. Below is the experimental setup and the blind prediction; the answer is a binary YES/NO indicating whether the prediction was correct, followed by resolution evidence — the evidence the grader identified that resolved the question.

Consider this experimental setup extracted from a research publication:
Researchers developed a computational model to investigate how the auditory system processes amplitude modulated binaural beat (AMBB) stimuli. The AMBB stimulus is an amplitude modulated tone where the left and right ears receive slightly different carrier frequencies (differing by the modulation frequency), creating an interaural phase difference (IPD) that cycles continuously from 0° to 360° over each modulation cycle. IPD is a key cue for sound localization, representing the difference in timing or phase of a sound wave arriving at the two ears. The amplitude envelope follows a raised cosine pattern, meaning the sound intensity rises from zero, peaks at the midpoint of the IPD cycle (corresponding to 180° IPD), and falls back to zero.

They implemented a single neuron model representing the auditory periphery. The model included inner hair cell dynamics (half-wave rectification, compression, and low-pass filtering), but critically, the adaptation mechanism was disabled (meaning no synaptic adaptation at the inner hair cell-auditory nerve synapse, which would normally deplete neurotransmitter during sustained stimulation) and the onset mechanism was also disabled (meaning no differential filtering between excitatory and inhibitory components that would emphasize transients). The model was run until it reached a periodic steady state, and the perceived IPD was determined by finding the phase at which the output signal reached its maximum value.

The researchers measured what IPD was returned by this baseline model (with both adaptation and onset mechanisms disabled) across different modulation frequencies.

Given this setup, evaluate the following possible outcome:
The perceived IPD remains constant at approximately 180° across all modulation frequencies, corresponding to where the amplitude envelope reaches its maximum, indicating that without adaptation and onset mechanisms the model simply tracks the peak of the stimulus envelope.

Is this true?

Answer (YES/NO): YES